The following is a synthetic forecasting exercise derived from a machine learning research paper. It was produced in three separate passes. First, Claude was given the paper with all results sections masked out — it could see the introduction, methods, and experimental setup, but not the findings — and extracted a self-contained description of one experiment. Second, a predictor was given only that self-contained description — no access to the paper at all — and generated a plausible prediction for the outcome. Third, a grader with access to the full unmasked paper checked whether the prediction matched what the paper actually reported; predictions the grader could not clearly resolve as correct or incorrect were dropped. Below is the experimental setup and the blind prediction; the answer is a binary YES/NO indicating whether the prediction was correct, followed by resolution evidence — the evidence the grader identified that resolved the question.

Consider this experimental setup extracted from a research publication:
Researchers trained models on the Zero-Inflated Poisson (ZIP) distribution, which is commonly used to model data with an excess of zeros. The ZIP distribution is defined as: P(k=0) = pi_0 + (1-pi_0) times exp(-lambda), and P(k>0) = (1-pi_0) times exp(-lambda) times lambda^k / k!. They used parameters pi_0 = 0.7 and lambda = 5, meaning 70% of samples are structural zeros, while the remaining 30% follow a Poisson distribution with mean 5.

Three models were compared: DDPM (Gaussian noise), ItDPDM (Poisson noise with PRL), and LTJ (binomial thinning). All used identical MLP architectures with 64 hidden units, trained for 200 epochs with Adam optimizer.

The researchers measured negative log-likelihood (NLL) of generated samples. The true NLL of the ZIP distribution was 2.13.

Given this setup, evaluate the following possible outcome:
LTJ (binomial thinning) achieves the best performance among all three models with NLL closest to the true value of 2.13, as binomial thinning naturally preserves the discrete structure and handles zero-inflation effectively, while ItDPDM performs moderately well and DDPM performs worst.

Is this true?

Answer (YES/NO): NO